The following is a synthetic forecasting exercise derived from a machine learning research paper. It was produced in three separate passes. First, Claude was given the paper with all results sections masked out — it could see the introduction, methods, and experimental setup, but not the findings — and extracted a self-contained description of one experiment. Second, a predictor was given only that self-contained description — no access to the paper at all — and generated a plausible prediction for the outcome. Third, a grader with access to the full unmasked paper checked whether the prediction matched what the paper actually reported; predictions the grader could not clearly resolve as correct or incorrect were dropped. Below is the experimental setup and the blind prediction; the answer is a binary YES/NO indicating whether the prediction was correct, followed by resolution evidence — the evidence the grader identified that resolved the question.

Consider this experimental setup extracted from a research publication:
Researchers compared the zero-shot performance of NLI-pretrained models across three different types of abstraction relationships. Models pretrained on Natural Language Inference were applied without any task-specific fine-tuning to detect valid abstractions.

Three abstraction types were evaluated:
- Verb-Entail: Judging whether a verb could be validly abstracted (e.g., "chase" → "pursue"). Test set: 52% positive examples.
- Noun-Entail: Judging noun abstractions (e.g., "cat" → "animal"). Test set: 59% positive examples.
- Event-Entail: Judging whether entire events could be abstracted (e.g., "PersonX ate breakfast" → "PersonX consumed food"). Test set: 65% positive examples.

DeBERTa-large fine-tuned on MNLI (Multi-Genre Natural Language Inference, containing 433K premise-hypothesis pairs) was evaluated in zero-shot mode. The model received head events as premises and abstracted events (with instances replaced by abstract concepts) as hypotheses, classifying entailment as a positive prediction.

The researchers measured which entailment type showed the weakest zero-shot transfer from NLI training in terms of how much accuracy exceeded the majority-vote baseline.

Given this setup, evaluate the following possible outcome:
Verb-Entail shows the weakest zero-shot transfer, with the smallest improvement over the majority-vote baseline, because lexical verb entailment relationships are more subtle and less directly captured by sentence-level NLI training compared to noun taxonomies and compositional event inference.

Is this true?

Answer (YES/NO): NO